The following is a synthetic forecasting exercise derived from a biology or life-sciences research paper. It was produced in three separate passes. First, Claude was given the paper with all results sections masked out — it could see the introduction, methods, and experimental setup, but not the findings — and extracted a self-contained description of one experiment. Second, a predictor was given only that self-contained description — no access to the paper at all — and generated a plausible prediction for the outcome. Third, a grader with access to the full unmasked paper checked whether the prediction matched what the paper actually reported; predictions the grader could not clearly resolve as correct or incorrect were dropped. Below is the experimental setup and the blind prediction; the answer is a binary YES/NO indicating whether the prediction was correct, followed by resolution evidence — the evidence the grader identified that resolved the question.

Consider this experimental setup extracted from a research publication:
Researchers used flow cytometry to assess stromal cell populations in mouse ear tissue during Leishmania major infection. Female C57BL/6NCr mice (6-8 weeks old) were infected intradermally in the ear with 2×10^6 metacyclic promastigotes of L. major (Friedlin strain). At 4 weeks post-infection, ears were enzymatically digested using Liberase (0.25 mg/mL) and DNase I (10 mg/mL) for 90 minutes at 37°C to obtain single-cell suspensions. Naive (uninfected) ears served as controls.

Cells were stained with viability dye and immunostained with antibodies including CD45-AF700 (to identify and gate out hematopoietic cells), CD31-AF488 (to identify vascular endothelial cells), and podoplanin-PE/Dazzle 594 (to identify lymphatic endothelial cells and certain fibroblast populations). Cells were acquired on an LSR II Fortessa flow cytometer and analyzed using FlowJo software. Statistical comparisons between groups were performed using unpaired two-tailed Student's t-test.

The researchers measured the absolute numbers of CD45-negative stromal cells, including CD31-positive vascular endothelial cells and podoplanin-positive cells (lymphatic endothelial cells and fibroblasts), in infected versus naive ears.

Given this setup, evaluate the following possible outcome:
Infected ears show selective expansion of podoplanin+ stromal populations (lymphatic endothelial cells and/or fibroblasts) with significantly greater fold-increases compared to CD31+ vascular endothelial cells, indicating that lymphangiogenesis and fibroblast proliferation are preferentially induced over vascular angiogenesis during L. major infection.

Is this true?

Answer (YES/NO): NO